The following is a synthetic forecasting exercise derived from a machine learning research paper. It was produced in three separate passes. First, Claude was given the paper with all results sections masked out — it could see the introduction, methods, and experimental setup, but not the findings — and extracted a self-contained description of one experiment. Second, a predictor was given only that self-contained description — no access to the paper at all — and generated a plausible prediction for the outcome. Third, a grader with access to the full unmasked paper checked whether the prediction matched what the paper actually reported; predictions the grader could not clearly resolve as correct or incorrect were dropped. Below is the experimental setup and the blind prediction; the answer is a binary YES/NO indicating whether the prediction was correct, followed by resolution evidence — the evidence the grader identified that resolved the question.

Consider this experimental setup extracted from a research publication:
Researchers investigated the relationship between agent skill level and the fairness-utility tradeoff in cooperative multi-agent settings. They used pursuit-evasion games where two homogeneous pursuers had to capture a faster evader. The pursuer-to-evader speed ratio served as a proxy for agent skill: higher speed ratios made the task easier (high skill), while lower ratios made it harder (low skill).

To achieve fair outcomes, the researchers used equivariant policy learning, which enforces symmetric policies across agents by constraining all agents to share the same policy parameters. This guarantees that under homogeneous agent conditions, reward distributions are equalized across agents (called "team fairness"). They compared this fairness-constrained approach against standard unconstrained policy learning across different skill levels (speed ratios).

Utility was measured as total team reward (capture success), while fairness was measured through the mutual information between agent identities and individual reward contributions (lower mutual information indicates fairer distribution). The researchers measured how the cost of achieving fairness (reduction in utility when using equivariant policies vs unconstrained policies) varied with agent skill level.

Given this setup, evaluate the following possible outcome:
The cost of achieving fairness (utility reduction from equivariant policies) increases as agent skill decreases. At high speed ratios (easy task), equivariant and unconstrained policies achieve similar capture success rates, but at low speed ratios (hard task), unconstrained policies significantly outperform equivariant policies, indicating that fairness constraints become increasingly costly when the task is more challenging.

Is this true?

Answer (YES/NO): YES